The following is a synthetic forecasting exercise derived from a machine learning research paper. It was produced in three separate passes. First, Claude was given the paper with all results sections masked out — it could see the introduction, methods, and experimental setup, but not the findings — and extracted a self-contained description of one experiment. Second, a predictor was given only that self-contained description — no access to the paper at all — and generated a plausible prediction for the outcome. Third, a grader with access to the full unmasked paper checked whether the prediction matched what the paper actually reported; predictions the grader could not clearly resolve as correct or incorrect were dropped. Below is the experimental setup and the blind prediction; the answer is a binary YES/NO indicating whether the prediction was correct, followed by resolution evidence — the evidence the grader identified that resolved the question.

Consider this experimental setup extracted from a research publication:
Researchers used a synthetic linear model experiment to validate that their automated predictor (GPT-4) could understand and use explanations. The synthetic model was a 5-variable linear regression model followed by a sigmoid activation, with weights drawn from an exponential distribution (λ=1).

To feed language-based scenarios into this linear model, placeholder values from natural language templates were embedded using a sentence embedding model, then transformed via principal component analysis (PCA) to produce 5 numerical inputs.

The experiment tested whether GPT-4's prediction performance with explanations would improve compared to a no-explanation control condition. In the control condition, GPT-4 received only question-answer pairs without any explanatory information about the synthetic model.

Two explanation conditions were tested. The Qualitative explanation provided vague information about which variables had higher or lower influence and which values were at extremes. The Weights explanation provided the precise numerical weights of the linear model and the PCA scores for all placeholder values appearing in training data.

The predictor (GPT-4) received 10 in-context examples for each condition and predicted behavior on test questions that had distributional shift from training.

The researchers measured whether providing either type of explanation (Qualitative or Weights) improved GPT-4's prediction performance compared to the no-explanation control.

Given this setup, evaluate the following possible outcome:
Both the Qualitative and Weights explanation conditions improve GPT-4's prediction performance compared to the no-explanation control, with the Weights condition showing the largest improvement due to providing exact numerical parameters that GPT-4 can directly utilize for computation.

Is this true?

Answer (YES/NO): YES